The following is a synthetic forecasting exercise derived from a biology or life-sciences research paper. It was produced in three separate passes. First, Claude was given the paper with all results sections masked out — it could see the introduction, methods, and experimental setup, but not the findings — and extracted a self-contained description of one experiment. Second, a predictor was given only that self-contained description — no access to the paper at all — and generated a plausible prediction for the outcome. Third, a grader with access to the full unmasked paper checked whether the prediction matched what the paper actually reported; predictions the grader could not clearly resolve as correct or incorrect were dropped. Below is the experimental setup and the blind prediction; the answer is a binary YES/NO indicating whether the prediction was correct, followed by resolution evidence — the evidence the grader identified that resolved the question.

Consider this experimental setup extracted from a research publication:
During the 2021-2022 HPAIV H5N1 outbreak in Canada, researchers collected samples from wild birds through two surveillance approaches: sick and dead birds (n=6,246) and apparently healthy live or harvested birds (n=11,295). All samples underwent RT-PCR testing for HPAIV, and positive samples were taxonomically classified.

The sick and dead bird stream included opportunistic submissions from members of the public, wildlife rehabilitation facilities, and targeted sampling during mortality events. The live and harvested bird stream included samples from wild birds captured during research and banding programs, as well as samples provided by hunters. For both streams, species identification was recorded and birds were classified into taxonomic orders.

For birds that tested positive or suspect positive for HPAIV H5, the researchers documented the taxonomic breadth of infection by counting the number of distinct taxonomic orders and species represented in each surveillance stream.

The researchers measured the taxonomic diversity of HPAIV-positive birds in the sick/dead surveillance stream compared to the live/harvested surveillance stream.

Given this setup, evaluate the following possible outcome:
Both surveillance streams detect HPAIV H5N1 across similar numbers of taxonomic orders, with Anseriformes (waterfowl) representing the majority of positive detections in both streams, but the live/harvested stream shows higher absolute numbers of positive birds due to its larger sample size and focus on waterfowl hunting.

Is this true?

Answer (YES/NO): NO